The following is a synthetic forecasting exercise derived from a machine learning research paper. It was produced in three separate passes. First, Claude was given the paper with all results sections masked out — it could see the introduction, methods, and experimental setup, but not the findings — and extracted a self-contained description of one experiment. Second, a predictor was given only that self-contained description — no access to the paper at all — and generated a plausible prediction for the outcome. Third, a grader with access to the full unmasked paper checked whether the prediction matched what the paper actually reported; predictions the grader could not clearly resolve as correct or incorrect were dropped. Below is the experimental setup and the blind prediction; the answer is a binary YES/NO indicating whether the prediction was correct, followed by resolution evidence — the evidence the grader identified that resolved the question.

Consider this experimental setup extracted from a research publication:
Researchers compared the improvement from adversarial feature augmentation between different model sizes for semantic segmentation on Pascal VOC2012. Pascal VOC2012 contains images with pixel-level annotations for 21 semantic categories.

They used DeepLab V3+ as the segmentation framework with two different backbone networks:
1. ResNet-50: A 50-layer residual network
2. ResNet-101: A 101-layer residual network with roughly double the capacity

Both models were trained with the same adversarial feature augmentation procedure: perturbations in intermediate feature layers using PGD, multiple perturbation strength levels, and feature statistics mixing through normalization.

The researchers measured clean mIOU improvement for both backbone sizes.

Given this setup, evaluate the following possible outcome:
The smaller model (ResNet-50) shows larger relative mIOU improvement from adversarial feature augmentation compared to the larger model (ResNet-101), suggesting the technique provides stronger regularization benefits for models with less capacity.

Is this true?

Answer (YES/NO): NO